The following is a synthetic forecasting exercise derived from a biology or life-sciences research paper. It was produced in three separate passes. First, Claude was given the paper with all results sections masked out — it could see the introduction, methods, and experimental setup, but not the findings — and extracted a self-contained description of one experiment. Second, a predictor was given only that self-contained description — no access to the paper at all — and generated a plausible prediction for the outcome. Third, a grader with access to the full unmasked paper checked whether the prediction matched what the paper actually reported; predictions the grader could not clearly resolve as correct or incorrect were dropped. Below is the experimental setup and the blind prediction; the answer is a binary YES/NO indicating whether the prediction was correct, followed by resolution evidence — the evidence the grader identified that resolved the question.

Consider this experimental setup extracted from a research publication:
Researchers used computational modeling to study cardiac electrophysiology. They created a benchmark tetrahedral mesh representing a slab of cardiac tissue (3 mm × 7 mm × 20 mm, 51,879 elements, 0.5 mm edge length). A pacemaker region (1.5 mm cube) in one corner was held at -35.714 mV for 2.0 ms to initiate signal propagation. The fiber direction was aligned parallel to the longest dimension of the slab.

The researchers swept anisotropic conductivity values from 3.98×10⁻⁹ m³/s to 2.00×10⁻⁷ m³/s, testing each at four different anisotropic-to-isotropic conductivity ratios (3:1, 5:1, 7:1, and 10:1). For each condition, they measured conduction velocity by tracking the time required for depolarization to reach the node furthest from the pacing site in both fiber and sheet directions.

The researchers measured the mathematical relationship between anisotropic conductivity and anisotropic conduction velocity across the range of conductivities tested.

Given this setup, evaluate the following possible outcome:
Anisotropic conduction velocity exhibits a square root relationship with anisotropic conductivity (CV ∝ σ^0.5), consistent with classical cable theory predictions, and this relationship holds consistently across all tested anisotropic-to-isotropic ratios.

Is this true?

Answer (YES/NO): YES